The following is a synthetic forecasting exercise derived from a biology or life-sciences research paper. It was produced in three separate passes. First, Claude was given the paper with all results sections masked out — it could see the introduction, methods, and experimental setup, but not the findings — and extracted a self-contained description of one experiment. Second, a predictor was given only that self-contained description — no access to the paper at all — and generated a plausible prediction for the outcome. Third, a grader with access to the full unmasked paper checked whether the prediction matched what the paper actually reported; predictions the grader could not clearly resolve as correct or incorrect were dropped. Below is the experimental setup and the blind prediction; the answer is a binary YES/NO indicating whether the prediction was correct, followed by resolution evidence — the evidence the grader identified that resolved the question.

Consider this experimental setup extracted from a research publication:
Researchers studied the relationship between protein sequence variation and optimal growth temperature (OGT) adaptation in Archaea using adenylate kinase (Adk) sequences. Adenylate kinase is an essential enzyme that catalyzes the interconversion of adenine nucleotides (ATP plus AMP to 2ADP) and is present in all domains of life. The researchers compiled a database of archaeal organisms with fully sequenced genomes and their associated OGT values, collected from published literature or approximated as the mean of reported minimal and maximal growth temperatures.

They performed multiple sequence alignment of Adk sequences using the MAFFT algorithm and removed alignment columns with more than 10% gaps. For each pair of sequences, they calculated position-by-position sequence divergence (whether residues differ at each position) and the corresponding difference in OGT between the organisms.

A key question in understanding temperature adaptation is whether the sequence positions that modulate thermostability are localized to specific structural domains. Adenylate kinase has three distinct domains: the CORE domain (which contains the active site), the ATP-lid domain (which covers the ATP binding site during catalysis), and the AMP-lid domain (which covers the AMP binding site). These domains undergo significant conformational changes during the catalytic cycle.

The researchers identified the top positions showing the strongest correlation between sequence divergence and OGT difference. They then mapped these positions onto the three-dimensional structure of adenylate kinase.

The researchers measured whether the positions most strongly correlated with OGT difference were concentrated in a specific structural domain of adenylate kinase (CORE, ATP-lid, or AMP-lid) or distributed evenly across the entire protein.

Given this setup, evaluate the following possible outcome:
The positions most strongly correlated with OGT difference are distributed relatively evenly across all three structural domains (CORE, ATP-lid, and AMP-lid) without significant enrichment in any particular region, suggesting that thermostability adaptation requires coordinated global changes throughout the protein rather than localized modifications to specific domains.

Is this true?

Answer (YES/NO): NO